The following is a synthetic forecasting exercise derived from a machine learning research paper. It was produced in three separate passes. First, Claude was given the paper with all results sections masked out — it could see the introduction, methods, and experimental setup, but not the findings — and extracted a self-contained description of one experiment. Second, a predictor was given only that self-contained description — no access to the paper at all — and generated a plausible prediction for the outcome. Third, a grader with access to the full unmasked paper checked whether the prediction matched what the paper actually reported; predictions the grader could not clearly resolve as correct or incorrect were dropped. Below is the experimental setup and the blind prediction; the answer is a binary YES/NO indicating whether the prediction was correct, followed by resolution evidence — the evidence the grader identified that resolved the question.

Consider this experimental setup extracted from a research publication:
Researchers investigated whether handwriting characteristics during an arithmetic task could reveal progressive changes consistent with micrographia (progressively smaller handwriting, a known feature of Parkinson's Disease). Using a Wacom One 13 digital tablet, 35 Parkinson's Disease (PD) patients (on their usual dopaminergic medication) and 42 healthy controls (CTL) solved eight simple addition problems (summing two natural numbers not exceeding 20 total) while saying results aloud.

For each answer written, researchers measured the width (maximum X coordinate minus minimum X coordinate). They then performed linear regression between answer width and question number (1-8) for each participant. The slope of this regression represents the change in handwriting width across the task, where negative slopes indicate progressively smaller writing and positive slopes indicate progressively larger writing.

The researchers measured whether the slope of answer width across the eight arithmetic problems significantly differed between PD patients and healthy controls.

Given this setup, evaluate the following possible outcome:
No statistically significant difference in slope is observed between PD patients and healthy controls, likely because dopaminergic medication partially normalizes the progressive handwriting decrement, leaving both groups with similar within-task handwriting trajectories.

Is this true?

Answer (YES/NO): NO